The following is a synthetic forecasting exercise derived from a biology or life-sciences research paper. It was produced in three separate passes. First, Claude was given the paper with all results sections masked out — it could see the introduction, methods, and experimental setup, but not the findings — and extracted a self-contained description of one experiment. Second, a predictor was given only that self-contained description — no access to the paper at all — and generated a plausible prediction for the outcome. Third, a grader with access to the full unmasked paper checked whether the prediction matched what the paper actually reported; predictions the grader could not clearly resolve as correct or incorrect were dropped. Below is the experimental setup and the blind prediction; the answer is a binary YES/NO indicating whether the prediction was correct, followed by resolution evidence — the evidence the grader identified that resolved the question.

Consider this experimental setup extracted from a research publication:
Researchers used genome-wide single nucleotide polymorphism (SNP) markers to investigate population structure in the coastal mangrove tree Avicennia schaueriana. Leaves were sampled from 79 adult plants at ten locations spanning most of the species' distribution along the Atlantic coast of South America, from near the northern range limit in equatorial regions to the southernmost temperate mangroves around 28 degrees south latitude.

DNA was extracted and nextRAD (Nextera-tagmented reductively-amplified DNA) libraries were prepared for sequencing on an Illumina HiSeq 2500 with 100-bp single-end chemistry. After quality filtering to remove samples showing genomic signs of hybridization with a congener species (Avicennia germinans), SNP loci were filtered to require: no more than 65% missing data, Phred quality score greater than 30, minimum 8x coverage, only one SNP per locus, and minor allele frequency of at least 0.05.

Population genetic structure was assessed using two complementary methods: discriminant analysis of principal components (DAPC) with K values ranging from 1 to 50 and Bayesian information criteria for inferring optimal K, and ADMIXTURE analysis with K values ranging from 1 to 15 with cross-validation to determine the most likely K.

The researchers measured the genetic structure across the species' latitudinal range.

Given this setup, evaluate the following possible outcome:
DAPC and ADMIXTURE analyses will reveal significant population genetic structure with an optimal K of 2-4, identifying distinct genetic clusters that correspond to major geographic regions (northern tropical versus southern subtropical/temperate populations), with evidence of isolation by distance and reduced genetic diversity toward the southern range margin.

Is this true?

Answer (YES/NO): NO